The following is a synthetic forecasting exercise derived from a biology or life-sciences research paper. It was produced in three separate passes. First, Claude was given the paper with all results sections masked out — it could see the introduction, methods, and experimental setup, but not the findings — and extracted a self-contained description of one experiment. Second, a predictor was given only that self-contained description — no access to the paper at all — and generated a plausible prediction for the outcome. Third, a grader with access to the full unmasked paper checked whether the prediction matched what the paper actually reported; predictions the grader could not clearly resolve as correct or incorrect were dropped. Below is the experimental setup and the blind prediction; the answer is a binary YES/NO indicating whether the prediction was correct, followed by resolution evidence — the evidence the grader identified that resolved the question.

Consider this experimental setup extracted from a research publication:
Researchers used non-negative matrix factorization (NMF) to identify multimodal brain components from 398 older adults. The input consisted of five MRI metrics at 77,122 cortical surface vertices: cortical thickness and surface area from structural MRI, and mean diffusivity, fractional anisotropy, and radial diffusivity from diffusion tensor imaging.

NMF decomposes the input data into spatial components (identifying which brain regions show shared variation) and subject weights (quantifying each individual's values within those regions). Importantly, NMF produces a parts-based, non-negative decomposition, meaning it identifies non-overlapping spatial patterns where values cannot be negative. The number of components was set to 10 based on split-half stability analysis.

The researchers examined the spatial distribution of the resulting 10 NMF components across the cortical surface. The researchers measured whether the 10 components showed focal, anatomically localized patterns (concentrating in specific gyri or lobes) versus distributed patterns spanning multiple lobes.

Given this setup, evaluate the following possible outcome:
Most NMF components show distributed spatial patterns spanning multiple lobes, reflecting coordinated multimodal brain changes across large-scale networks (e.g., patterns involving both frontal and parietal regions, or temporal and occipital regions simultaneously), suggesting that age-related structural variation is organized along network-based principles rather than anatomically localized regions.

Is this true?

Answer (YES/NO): NO